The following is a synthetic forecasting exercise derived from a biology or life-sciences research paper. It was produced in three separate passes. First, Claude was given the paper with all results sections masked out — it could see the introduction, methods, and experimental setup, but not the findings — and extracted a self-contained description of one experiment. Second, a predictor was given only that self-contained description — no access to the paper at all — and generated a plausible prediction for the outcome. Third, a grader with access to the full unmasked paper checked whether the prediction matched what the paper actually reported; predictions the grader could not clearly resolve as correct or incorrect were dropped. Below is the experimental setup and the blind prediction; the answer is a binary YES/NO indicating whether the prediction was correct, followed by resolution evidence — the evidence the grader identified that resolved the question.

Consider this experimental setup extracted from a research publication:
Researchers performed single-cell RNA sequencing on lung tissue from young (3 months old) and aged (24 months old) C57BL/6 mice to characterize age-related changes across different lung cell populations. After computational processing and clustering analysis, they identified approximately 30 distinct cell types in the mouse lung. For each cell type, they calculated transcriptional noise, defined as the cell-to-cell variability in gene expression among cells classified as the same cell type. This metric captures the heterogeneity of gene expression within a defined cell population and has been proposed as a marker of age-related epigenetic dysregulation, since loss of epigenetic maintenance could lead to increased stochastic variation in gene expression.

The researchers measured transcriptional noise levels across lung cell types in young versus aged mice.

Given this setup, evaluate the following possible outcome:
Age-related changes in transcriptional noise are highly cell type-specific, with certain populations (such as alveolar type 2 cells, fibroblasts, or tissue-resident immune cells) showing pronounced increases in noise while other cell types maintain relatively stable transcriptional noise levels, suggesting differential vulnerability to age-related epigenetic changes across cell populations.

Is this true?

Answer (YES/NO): NO